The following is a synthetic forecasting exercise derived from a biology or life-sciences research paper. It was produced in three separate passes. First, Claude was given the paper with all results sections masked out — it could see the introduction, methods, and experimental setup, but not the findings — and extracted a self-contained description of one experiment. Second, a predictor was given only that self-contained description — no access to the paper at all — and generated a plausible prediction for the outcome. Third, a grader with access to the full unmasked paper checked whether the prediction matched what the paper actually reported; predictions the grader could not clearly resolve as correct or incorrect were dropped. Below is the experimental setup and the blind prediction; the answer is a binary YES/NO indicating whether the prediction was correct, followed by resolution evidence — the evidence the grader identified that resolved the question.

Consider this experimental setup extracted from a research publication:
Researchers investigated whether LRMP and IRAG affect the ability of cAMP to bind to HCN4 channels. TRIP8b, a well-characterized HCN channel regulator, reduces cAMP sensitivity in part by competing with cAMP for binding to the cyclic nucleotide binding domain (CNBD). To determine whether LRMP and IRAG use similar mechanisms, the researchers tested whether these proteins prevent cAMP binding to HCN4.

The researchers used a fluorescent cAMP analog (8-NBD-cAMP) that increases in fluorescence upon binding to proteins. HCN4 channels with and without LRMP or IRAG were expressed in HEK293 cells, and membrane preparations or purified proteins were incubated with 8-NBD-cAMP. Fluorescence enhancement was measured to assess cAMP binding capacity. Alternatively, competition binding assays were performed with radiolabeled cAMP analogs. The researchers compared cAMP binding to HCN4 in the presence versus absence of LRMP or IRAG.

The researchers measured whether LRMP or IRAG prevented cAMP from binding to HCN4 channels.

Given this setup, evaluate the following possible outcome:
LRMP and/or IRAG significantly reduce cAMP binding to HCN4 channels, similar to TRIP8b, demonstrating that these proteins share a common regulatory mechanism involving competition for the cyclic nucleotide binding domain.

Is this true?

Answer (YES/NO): NO